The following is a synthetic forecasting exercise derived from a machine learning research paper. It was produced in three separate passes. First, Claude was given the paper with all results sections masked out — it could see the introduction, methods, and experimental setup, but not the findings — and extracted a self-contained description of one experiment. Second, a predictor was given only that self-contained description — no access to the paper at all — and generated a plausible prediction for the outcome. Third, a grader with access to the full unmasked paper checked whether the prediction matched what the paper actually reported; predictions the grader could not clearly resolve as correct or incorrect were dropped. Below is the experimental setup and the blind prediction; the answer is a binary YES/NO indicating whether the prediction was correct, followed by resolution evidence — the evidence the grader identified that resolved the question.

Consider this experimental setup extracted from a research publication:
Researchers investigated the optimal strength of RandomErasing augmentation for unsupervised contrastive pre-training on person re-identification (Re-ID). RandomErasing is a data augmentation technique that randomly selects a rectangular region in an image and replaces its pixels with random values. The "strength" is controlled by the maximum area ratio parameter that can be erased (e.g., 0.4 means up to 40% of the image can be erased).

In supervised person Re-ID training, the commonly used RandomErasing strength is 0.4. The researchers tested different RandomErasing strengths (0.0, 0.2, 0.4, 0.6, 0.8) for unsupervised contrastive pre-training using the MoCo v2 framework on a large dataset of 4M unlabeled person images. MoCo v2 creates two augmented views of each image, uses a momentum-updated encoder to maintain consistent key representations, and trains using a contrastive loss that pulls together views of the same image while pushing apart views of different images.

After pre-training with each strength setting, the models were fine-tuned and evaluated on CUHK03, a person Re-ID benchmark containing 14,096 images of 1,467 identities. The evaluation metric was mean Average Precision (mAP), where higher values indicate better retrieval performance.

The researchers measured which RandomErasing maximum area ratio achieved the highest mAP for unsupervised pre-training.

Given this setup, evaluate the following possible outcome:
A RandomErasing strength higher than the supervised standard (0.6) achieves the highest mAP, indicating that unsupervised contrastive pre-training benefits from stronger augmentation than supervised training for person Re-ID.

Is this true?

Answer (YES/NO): YES